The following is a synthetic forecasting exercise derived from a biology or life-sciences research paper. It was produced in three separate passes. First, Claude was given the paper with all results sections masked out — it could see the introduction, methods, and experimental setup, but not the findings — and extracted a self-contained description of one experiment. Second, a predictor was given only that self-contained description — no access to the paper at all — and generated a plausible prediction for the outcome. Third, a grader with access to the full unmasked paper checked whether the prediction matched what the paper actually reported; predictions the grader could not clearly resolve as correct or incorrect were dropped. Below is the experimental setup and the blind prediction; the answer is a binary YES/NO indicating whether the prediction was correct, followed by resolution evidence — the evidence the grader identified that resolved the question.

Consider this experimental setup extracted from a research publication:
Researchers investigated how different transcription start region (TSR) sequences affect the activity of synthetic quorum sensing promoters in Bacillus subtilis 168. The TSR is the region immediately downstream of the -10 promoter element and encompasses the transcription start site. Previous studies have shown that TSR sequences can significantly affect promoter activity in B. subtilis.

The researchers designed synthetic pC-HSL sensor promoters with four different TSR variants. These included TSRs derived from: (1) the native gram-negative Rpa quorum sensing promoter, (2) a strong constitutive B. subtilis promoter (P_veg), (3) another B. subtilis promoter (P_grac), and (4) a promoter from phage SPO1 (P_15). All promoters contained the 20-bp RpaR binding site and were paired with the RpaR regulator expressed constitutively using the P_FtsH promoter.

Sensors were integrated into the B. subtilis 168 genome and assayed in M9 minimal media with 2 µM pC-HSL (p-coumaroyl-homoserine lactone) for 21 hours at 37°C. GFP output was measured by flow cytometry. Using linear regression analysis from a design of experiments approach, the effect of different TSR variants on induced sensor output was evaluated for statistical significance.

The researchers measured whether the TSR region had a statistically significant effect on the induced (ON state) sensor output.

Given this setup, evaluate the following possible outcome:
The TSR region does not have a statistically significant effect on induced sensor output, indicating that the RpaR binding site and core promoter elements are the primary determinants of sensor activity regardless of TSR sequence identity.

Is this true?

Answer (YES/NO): NO